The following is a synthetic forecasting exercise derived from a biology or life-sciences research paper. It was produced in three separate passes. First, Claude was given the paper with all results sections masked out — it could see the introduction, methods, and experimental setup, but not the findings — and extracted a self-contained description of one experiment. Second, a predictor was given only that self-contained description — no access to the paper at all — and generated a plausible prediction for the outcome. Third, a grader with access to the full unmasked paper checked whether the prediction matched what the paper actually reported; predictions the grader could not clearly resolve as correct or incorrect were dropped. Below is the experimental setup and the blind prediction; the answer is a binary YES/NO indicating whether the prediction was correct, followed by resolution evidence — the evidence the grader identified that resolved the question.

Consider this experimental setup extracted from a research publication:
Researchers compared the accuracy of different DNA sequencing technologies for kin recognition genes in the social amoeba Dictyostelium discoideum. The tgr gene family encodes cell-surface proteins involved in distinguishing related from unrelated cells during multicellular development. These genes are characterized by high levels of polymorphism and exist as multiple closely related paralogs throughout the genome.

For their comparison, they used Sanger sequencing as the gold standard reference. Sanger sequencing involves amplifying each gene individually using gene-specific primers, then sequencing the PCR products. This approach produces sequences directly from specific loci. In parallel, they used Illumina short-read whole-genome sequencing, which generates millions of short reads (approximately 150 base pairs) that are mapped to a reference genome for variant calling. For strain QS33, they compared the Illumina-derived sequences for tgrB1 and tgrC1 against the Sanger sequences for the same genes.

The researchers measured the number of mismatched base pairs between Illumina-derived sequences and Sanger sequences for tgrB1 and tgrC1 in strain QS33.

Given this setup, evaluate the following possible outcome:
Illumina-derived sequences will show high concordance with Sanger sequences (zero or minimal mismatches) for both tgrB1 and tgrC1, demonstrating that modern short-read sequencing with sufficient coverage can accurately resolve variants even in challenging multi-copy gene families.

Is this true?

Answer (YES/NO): NO